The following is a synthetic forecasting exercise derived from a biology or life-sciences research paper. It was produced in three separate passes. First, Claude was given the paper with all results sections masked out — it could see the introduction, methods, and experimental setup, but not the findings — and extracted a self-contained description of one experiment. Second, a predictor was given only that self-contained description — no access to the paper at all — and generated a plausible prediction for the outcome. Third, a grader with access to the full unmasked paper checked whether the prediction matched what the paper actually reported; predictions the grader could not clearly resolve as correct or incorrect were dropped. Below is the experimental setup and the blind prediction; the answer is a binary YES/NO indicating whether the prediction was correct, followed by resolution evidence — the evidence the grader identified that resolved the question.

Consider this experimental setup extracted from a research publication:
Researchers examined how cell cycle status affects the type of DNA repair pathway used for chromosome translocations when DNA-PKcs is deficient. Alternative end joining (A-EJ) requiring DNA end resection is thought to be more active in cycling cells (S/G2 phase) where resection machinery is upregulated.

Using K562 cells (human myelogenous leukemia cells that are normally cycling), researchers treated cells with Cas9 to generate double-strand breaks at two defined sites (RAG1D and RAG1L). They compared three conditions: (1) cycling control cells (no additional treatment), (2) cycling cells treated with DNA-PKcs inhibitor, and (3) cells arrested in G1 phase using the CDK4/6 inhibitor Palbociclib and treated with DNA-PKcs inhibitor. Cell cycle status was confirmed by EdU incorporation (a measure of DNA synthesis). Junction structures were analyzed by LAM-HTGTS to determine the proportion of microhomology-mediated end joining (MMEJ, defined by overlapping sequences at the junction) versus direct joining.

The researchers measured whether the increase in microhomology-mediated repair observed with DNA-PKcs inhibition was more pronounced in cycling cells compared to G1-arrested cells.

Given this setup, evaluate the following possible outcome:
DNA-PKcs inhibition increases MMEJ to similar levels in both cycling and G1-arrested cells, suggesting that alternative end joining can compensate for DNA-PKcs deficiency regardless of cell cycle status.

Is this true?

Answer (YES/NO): NO